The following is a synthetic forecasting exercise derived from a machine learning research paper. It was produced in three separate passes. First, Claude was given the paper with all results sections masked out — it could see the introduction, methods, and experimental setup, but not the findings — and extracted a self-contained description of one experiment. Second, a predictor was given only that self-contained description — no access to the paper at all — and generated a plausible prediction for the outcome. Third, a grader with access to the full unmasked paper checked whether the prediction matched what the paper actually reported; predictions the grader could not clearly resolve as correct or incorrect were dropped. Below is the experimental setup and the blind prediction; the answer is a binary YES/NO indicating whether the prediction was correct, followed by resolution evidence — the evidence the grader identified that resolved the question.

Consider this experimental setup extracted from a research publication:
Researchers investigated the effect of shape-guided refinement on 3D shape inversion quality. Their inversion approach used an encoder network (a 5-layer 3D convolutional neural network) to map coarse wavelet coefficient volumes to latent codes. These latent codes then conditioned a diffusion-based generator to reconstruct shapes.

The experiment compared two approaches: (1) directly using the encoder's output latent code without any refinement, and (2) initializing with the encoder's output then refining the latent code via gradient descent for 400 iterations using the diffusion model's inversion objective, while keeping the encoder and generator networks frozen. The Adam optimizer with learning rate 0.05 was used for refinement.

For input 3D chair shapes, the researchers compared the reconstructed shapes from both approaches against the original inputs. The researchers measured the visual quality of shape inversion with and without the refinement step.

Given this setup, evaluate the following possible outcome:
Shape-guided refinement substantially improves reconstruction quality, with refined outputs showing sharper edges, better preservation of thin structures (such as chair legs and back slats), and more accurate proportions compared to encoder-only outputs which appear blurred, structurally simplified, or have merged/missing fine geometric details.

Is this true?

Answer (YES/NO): NO